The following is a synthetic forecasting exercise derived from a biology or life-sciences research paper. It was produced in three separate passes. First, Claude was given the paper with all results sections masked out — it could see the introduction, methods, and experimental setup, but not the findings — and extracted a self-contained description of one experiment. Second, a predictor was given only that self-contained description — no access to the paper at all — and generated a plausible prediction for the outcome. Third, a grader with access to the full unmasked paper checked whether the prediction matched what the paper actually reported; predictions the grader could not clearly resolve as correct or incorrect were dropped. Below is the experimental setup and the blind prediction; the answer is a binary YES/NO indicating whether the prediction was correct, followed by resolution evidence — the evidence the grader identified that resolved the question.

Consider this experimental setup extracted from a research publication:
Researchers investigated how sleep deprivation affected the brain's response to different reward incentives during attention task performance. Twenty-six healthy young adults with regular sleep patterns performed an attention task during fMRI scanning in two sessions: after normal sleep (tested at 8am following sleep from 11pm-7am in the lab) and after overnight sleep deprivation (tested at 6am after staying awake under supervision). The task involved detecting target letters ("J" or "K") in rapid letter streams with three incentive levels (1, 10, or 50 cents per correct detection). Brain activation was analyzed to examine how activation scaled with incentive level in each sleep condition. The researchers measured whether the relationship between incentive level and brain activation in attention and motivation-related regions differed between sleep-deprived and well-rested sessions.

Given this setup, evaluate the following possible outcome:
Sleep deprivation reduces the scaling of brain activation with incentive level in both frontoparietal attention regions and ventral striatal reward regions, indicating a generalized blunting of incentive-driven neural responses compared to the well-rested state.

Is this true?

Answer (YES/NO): NO